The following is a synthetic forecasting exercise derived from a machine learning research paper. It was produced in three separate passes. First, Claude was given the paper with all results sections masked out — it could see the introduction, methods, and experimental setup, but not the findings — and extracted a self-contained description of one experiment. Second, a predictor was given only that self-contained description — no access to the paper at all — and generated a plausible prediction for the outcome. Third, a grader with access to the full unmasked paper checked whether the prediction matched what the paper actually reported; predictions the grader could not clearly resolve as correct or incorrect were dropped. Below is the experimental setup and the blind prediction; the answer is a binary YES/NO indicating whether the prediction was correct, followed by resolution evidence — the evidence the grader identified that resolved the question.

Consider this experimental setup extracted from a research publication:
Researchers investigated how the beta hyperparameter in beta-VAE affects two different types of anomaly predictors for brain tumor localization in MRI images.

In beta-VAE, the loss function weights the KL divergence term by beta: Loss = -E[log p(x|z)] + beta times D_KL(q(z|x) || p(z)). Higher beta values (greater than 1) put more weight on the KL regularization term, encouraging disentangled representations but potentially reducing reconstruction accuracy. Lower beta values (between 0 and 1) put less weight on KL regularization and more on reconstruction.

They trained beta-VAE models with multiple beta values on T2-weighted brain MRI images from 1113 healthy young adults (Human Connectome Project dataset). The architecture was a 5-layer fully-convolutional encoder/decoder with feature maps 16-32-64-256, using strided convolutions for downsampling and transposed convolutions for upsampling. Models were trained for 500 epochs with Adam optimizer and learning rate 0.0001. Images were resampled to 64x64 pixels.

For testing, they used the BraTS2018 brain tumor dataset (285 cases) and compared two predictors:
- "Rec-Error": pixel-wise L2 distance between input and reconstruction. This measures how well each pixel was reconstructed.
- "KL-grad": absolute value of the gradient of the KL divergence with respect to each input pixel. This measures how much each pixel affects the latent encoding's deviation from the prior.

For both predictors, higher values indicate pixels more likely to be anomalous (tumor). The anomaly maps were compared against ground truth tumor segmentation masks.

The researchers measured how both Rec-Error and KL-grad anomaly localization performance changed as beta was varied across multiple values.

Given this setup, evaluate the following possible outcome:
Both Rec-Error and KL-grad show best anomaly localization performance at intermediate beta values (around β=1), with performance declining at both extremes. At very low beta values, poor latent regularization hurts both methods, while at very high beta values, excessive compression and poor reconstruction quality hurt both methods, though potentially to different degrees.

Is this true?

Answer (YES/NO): NO